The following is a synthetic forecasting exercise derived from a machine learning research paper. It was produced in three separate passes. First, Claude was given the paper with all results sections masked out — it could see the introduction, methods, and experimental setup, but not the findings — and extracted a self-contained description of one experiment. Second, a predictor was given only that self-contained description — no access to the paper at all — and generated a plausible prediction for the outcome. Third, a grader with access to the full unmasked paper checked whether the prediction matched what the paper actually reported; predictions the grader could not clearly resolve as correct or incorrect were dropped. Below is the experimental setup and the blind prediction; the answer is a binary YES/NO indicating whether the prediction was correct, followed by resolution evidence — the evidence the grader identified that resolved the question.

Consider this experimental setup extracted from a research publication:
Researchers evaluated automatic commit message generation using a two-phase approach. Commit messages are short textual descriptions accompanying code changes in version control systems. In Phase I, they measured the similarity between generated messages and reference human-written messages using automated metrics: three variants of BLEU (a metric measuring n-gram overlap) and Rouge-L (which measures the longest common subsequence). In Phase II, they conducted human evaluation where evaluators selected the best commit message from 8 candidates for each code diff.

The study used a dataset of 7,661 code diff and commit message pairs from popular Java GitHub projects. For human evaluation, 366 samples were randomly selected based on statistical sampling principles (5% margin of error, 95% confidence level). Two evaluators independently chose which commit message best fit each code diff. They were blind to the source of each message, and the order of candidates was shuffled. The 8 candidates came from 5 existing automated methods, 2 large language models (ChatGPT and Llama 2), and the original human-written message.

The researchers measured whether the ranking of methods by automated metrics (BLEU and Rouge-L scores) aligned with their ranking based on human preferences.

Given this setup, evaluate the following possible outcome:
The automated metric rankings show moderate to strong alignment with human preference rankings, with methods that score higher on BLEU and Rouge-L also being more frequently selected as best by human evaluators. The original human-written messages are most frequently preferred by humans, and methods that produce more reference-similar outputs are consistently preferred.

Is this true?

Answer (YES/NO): NO